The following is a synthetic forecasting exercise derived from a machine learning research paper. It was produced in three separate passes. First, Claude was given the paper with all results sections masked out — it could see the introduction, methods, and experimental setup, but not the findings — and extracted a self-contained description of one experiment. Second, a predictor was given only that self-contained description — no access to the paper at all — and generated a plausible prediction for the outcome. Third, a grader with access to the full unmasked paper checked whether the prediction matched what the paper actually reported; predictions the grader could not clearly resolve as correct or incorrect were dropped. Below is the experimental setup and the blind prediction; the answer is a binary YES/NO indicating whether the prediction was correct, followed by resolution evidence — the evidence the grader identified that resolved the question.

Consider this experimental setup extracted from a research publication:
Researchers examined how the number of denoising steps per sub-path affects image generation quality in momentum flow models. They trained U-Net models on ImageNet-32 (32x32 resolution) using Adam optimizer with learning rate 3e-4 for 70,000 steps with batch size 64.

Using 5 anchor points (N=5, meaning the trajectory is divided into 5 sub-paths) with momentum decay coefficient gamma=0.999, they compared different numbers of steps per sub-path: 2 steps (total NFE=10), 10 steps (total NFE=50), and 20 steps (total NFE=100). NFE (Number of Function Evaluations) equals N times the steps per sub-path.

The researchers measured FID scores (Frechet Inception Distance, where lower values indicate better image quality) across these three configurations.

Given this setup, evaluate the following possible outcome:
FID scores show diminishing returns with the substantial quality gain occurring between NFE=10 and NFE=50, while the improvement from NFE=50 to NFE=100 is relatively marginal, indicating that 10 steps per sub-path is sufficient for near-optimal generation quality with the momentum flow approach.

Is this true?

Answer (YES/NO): YES